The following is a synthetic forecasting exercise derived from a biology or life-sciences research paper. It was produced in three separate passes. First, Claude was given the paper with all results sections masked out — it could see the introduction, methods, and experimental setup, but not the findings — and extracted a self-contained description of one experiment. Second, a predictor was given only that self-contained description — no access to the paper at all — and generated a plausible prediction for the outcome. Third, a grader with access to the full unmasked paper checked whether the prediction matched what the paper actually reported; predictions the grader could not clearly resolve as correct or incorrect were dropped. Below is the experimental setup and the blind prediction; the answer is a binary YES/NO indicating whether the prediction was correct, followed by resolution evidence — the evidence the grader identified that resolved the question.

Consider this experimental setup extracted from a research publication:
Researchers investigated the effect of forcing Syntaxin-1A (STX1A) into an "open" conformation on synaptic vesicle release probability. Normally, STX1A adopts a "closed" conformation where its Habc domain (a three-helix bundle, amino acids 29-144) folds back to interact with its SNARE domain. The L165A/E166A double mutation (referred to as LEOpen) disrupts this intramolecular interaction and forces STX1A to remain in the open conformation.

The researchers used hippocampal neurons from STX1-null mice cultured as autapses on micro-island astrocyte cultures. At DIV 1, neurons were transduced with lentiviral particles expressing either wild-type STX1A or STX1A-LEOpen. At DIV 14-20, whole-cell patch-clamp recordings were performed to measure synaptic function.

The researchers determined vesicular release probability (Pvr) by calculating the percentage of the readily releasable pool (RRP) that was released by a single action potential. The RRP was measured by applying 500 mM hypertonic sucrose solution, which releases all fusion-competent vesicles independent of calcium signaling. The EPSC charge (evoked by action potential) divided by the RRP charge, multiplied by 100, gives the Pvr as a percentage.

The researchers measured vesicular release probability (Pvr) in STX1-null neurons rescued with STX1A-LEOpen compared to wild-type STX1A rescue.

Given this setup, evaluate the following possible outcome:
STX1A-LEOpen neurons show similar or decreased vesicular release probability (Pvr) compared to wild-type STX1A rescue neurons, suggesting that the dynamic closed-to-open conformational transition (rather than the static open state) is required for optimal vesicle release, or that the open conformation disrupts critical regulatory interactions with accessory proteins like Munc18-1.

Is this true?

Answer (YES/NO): NO